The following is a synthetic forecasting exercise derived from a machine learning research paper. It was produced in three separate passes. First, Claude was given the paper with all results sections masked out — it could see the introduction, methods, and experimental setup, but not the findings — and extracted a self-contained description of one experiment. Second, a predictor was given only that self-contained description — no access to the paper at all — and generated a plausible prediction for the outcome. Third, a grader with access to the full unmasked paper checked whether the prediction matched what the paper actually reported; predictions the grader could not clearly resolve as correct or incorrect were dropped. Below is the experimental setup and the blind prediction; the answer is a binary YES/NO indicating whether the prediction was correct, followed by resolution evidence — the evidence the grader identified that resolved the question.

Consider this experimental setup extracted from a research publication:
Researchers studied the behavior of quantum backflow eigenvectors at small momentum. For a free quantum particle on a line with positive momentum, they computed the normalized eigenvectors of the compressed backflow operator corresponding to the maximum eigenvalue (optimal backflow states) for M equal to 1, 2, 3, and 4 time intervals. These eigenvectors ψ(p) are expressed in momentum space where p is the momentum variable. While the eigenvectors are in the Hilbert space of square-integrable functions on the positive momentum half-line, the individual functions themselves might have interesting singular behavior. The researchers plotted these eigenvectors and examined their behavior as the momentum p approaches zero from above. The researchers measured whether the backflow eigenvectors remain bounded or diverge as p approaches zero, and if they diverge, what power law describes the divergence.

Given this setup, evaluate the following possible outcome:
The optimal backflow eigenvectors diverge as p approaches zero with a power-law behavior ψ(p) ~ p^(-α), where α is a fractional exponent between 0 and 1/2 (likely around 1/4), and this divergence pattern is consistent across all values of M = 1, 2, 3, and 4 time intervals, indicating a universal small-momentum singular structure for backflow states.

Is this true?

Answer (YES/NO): YES